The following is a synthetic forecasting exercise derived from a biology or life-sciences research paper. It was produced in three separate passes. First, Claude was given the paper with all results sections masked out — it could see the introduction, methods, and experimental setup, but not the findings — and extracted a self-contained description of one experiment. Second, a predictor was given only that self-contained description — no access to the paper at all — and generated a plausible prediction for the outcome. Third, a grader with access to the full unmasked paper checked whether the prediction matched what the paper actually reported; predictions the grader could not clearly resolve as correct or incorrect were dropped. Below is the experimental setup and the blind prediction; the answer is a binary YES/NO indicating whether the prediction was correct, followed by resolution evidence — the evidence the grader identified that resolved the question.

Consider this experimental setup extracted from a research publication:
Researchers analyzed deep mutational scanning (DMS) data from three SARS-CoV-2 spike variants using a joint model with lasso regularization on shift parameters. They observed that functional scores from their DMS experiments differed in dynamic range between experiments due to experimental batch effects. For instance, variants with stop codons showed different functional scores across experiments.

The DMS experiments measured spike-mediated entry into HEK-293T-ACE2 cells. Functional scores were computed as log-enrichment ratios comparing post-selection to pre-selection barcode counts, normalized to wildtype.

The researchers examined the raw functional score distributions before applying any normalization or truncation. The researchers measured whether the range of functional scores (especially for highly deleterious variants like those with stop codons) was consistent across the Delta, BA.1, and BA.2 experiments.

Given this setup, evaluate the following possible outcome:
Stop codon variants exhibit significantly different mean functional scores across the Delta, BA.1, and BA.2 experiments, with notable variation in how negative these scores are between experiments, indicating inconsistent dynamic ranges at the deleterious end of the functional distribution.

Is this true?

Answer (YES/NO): YES